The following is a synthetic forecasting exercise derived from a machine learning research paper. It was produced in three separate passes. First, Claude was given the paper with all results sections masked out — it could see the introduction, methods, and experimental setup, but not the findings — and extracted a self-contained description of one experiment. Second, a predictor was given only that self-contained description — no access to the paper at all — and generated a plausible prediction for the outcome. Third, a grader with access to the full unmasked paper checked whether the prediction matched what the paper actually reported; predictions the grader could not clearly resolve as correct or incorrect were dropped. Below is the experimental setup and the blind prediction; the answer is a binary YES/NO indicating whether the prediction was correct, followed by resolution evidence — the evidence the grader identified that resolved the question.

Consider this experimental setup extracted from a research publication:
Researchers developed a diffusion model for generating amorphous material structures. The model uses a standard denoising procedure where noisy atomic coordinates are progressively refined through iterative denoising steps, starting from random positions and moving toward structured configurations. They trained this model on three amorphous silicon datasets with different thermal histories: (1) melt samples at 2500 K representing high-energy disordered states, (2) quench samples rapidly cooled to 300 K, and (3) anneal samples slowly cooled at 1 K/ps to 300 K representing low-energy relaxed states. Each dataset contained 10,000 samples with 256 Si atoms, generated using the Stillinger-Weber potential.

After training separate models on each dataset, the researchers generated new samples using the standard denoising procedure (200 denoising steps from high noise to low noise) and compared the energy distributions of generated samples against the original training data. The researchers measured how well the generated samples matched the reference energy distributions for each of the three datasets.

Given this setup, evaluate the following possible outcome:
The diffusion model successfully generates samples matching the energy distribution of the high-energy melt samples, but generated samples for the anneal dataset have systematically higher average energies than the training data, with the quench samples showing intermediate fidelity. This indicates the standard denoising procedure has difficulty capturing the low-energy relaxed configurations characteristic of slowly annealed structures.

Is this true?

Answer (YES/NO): YES